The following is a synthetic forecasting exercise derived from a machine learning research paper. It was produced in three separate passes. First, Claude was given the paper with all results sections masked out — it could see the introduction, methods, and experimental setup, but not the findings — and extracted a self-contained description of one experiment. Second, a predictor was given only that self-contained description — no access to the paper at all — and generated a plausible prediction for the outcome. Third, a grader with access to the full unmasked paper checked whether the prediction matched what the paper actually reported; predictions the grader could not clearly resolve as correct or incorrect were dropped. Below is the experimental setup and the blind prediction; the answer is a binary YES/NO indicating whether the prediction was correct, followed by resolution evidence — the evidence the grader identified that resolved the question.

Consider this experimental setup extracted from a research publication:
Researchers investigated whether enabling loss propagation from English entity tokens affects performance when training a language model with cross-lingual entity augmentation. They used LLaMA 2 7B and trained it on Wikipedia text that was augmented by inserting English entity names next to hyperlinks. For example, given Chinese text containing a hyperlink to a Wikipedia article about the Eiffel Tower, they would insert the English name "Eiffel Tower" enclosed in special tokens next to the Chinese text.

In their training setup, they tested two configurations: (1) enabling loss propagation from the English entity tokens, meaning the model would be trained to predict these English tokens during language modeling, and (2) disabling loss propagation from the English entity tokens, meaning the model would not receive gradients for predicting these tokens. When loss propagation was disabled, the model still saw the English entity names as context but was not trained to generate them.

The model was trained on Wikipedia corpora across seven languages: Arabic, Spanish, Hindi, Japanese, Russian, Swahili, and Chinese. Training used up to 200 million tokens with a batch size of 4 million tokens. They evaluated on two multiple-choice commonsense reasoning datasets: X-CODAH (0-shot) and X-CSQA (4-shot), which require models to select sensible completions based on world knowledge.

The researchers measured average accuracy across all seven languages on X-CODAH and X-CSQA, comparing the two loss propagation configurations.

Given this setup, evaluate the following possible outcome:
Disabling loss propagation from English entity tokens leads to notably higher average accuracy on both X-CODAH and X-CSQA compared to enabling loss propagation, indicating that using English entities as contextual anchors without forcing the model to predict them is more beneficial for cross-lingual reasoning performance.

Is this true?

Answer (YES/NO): NO